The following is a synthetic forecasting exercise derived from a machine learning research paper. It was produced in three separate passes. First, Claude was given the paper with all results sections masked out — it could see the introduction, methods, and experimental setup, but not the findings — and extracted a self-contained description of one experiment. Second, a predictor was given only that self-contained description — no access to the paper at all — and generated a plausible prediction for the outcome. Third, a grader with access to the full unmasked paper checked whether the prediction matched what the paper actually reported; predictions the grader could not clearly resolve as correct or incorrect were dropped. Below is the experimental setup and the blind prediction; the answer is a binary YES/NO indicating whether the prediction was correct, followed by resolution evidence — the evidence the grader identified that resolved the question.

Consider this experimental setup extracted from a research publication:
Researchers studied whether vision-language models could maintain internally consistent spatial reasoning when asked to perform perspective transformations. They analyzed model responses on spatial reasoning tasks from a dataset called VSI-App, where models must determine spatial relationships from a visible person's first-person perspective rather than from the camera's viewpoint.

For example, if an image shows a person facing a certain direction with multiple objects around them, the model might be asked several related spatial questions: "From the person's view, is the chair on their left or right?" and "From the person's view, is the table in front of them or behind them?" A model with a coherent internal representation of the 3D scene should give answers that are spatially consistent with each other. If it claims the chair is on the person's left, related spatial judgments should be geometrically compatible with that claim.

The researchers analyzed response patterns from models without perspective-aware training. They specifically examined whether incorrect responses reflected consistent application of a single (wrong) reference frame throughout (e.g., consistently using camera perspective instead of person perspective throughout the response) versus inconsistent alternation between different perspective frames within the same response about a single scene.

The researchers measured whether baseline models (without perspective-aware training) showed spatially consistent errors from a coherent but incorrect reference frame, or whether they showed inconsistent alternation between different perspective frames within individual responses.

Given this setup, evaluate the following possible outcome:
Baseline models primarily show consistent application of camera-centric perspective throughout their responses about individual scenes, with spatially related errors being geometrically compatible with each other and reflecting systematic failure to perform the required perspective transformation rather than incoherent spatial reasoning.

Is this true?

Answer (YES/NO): NO